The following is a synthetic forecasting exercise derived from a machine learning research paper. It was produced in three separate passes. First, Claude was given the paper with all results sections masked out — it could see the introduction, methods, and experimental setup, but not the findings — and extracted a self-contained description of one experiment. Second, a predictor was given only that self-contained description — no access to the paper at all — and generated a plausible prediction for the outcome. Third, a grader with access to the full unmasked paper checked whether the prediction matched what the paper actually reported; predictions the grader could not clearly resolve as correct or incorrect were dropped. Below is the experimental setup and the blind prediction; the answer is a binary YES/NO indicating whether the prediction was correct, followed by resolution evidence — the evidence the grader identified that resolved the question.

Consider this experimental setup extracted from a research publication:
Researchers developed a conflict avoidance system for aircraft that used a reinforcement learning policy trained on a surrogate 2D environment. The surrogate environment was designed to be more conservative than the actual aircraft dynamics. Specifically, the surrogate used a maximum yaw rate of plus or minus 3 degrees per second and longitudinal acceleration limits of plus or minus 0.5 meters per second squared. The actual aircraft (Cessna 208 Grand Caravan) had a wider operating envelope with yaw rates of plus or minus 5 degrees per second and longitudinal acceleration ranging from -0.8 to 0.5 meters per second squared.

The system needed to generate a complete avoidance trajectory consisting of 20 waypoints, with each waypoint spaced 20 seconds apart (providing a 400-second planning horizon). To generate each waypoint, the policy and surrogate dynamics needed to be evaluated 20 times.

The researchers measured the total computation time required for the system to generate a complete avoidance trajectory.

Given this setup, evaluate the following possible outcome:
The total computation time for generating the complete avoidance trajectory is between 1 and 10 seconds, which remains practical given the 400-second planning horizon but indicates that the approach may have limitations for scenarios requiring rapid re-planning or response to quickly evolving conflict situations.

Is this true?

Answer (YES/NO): NO